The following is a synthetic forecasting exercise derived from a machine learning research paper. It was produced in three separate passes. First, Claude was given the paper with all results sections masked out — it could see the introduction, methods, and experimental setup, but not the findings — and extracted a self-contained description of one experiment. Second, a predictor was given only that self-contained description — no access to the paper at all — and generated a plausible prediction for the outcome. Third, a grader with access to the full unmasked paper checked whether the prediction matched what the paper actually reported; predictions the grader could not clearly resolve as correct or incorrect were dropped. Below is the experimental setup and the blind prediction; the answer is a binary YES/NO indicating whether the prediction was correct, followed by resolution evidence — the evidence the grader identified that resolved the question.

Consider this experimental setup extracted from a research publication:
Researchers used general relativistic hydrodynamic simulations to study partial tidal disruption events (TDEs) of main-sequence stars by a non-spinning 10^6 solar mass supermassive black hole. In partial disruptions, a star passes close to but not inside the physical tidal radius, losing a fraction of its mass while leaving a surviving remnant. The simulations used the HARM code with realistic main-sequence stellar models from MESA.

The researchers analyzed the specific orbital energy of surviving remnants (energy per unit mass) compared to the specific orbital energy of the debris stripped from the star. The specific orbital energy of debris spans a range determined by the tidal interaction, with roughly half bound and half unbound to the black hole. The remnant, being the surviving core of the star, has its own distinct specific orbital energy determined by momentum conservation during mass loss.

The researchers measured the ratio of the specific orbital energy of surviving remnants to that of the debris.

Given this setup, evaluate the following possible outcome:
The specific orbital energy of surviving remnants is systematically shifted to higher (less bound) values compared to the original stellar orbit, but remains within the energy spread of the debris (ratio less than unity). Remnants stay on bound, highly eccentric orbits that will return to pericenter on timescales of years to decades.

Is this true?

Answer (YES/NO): NO